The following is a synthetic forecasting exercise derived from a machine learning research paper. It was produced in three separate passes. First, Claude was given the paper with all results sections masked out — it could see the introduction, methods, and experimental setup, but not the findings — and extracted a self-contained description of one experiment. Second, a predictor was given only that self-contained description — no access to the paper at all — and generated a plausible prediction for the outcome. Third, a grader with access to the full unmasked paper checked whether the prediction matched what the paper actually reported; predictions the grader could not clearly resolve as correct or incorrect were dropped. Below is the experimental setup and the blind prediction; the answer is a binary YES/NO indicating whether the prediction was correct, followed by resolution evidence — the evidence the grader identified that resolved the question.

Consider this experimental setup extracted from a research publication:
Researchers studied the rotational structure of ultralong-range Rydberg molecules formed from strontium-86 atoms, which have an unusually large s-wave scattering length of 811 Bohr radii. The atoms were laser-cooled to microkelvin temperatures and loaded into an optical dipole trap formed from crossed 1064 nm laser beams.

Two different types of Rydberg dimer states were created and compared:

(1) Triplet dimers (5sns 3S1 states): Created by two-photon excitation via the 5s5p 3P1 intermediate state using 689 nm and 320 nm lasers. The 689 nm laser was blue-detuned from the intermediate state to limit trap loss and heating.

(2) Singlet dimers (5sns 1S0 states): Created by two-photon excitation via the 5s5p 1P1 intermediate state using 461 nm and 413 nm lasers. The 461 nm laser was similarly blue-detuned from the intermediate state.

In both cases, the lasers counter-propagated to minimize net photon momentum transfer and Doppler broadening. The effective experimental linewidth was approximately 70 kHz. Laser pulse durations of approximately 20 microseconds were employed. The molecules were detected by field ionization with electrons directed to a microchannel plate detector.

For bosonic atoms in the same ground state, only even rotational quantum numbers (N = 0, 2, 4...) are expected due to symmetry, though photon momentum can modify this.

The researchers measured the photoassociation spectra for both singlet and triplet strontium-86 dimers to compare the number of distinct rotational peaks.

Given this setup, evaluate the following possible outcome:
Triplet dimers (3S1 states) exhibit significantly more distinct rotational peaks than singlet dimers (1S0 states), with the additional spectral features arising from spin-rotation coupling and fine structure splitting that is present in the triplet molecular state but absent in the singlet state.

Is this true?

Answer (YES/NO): NO